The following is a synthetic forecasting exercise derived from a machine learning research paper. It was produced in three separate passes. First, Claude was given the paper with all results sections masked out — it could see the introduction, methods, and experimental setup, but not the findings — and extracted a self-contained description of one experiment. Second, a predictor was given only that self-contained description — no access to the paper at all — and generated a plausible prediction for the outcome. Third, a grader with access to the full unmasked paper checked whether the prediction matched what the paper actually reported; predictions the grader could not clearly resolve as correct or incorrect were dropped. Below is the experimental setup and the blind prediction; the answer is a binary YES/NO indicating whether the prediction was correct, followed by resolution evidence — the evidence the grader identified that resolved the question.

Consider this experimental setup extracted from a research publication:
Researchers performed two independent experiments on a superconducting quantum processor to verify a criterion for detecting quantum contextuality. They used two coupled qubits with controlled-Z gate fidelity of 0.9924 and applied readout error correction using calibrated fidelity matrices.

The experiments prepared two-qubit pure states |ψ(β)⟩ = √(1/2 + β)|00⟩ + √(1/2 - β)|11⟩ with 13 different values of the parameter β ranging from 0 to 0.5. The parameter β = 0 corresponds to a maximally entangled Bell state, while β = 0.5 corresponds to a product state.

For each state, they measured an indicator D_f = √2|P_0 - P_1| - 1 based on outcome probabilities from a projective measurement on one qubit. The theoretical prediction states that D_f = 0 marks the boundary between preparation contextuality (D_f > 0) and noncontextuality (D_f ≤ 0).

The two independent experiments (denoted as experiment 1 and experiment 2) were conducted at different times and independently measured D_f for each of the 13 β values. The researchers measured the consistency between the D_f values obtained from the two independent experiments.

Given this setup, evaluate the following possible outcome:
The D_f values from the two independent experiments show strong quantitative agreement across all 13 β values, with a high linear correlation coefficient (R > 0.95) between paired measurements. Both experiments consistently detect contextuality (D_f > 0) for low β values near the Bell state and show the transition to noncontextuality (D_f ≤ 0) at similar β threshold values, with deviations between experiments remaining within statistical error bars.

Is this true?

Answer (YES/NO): NO